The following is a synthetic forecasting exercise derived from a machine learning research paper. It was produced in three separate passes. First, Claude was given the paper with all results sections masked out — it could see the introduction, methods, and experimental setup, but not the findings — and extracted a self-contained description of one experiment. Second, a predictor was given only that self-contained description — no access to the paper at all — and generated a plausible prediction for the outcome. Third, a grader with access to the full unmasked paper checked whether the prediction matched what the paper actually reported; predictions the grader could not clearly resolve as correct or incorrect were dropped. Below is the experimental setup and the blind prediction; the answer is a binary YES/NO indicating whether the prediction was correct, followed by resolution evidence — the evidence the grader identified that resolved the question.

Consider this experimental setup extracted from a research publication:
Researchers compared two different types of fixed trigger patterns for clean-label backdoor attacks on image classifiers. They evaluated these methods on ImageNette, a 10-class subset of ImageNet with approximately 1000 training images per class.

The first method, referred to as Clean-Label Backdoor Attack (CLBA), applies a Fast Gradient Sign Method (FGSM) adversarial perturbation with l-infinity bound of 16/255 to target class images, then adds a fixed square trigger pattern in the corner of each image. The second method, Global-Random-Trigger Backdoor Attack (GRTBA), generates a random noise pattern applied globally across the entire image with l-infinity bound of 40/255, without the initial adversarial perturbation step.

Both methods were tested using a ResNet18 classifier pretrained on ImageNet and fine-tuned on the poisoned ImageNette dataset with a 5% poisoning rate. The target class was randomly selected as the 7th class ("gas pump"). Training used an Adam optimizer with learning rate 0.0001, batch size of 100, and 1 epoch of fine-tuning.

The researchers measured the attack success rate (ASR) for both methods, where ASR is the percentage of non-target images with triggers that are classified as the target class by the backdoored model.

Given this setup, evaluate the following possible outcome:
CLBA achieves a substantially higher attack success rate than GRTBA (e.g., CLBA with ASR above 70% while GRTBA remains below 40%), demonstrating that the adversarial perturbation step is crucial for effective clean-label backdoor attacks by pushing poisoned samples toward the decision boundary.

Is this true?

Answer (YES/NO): NO